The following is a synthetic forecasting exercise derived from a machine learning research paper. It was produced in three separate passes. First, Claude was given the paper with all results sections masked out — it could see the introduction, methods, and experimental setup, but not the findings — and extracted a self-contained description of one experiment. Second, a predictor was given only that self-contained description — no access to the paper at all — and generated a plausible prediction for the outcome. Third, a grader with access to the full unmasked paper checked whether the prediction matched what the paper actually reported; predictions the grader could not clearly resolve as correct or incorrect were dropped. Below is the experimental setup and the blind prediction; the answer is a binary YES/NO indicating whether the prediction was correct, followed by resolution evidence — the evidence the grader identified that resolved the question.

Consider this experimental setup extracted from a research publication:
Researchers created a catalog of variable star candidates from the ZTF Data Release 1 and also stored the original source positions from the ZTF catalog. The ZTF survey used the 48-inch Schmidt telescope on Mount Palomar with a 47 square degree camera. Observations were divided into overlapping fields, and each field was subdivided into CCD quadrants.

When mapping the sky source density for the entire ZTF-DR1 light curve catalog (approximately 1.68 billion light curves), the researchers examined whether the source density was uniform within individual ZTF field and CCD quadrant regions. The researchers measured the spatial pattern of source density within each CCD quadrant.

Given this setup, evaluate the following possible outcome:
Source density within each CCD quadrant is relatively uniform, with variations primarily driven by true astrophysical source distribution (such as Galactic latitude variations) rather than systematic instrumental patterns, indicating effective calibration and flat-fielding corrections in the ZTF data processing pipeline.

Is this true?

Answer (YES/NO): NO